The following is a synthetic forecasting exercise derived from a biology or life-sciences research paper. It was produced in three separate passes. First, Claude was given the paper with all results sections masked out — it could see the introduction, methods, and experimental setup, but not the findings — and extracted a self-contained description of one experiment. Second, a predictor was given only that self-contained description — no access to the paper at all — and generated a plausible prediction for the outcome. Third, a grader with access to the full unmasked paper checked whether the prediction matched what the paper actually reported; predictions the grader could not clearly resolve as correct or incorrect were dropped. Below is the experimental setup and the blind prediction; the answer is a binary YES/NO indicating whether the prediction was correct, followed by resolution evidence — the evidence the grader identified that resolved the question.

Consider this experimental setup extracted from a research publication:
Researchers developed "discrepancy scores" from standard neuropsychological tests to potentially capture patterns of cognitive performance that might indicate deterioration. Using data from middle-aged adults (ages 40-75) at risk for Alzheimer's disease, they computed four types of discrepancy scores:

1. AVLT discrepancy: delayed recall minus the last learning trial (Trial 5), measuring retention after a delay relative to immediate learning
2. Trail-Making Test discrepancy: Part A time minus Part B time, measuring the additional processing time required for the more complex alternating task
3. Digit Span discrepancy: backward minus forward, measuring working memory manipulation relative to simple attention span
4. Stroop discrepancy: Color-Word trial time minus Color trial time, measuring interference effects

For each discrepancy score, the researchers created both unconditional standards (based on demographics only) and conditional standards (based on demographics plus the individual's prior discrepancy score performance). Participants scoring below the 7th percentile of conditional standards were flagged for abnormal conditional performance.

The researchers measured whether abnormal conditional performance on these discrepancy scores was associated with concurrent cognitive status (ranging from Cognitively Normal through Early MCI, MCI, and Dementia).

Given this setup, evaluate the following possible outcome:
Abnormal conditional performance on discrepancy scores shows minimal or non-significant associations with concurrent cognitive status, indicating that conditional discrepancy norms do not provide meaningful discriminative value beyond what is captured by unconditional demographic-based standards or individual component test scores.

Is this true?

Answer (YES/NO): NO